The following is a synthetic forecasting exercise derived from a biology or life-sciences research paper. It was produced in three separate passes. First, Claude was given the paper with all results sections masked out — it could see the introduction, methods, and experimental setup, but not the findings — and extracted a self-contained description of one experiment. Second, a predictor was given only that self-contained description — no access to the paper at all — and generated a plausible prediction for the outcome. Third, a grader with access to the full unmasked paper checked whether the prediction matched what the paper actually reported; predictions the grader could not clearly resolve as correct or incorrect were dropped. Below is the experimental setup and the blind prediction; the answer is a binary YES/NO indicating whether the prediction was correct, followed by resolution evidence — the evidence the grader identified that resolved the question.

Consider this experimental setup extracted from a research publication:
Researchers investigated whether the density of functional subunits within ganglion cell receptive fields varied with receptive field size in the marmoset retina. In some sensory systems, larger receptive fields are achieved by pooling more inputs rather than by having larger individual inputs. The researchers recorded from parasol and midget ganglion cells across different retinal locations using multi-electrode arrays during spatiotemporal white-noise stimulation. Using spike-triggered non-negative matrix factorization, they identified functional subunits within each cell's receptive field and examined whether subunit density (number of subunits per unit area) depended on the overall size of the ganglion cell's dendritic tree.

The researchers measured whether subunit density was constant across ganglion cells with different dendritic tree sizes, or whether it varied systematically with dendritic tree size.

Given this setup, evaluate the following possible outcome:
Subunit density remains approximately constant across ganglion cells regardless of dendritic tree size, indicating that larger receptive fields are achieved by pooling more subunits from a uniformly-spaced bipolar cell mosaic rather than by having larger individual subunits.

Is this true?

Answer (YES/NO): YES